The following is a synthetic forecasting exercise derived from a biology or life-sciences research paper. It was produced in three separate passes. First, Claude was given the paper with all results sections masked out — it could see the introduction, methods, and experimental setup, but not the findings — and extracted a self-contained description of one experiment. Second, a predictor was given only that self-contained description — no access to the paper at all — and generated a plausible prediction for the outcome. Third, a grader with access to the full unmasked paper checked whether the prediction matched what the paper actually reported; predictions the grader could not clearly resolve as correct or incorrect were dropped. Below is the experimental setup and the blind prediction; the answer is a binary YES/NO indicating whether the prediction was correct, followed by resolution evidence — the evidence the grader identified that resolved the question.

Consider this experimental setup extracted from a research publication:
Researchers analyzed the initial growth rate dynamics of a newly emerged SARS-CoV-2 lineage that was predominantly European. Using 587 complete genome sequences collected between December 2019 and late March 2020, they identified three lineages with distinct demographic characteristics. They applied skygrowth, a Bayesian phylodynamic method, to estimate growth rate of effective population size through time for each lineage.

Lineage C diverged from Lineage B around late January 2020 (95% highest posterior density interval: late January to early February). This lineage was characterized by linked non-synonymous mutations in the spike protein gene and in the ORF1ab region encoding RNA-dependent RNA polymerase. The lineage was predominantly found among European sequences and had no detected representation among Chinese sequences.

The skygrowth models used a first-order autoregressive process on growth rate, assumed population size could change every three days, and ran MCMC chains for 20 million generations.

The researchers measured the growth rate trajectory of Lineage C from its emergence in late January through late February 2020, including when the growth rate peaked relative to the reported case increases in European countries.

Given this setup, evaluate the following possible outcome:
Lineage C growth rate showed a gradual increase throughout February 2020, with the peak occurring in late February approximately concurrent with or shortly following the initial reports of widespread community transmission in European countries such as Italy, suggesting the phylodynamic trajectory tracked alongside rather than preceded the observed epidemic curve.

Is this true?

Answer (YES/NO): NO